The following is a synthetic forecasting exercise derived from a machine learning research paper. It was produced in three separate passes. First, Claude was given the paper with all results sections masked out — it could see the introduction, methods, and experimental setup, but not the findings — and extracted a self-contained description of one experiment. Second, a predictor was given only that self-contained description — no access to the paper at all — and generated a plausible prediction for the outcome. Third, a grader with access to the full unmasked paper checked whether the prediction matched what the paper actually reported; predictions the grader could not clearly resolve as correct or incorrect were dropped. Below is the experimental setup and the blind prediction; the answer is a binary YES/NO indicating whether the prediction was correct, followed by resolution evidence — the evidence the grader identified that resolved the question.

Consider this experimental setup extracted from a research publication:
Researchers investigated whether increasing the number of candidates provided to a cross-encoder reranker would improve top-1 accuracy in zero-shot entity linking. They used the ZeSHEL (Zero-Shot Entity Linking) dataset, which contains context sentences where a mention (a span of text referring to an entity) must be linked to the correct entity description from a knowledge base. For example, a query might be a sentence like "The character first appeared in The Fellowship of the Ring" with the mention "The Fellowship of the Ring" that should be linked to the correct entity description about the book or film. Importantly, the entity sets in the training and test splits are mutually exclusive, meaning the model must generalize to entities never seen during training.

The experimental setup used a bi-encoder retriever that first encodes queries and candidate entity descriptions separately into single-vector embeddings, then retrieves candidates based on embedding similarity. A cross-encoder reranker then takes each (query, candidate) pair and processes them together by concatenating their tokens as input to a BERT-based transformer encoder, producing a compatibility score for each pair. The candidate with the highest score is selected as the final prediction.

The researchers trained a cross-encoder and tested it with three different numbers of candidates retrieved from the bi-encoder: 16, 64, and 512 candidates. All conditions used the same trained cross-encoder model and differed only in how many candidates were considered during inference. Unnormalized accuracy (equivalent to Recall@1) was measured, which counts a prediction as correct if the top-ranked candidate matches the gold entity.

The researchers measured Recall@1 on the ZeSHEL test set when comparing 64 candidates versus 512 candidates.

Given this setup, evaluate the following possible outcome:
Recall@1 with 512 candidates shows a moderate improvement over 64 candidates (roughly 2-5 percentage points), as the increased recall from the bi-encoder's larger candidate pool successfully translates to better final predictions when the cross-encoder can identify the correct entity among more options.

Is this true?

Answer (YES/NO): NO